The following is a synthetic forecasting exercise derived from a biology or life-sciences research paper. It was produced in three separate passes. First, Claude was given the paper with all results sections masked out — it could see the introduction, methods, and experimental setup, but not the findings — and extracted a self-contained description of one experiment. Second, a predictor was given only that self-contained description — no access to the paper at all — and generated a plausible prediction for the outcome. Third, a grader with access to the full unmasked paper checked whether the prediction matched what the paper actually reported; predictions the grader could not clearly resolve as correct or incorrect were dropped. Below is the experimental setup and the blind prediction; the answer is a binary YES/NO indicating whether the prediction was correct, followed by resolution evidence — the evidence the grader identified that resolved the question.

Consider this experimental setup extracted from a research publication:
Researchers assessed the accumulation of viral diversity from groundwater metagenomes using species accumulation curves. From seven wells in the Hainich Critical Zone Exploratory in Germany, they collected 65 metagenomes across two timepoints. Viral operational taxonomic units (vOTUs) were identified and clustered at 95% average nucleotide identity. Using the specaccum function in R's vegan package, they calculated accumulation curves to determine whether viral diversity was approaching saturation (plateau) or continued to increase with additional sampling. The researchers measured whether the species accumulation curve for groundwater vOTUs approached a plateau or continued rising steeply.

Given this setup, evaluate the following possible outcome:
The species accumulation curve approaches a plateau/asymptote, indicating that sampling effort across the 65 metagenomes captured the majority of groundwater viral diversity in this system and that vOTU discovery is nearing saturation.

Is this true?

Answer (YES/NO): NO